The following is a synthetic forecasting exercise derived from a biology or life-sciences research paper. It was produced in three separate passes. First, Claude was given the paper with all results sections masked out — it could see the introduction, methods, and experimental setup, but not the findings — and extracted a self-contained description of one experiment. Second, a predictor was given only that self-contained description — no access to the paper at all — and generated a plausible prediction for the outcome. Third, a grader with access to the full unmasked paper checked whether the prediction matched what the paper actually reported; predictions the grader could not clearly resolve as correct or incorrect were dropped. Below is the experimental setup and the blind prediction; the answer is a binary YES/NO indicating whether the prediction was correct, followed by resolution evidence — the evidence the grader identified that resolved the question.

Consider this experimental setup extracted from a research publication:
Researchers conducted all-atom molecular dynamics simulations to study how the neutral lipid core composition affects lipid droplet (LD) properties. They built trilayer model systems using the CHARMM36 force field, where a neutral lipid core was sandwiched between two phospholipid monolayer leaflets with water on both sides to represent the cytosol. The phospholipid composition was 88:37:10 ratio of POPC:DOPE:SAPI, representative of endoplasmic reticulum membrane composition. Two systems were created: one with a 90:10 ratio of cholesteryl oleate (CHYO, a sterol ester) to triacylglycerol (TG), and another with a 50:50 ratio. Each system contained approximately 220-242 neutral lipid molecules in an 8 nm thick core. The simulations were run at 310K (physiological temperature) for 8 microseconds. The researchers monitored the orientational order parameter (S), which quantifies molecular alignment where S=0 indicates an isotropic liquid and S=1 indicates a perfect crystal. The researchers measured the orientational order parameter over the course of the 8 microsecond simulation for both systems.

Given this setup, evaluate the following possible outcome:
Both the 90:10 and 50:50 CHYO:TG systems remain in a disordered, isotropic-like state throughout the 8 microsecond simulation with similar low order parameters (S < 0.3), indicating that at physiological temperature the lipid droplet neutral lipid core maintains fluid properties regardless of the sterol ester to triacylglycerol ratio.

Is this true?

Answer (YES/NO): NO